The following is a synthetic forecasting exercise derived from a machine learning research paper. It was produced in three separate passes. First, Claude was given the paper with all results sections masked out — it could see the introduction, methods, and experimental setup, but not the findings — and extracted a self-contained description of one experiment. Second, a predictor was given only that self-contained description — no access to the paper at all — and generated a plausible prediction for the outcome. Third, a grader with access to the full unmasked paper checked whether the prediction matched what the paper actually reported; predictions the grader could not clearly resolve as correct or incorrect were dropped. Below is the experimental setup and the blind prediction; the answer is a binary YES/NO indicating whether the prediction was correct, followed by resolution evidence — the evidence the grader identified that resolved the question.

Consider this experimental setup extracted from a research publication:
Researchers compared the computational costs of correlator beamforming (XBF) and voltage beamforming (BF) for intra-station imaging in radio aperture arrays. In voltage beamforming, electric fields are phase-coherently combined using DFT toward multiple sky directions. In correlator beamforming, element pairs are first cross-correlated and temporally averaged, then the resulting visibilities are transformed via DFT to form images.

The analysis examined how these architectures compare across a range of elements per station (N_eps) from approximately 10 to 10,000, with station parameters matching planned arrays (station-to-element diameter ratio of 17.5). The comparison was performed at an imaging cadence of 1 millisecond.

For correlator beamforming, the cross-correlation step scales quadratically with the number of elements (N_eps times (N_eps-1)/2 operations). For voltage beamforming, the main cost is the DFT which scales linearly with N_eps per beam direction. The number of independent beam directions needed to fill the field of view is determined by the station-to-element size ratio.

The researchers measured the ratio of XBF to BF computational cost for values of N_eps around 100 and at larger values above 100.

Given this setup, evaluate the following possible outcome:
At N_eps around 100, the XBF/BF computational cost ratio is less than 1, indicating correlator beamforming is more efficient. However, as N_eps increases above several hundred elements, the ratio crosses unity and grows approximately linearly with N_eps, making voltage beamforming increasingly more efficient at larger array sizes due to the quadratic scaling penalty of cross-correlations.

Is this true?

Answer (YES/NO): NO